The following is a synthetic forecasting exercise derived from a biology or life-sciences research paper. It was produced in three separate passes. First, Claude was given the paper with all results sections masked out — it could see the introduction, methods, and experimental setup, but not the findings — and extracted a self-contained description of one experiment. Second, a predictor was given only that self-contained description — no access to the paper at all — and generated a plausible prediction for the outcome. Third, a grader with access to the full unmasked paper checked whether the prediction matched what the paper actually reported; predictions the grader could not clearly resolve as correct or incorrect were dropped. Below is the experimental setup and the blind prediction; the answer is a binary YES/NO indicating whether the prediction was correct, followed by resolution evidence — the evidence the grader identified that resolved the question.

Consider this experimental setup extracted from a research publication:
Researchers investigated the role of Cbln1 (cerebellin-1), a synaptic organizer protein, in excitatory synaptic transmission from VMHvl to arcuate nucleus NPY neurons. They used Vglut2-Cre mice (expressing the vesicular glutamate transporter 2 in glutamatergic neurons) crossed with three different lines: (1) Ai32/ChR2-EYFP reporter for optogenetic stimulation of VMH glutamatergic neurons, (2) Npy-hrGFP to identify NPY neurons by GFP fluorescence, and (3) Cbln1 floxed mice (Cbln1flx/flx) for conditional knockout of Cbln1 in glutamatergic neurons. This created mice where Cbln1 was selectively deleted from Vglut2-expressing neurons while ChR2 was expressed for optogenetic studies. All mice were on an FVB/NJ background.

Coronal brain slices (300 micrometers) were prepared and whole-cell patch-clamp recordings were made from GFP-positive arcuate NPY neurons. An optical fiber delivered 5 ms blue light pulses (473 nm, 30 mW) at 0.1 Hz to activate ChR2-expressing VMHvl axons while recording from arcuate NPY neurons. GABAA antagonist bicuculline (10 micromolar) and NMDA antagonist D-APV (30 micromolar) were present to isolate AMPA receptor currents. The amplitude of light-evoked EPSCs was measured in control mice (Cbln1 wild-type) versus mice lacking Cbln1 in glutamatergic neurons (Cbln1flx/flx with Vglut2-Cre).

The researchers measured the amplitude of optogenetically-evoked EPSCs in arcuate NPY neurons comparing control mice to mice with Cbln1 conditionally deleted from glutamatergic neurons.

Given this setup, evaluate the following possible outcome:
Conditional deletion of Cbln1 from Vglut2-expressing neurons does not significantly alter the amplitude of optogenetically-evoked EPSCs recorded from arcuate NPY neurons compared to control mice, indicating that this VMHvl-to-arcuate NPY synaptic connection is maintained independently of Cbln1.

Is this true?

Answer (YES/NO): NO